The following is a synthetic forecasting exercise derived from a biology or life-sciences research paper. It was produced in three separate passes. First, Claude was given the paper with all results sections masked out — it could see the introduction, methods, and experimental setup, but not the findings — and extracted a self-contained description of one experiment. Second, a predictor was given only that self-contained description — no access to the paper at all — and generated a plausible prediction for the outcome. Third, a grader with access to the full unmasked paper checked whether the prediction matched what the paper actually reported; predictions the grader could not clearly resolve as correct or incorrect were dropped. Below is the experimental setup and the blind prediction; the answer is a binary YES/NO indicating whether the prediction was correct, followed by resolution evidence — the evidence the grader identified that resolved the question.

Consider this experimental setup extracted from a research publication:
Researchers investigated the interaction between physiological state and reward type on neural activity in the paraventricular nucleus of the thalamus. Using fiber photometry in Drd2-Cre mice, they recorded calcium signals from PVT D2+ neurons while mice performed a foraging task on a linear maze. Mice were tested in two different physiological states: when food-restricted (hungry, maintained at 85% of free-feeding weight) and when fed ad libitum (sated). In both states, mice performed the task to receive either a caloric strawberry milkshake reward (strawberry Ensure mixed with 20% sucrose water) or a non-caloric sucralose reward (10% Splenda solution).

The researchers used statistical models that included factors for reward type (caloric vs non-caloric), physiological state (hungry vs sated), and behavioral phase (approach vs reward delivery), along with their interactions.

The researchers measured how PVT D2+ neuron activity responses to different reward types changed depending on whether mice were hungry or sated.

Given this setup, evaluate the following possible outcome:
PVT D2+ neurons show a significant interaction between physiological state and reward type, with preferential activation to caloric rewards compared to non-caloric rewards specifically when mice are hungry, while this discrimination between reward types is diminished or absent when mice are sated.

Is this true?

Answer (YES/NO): NO